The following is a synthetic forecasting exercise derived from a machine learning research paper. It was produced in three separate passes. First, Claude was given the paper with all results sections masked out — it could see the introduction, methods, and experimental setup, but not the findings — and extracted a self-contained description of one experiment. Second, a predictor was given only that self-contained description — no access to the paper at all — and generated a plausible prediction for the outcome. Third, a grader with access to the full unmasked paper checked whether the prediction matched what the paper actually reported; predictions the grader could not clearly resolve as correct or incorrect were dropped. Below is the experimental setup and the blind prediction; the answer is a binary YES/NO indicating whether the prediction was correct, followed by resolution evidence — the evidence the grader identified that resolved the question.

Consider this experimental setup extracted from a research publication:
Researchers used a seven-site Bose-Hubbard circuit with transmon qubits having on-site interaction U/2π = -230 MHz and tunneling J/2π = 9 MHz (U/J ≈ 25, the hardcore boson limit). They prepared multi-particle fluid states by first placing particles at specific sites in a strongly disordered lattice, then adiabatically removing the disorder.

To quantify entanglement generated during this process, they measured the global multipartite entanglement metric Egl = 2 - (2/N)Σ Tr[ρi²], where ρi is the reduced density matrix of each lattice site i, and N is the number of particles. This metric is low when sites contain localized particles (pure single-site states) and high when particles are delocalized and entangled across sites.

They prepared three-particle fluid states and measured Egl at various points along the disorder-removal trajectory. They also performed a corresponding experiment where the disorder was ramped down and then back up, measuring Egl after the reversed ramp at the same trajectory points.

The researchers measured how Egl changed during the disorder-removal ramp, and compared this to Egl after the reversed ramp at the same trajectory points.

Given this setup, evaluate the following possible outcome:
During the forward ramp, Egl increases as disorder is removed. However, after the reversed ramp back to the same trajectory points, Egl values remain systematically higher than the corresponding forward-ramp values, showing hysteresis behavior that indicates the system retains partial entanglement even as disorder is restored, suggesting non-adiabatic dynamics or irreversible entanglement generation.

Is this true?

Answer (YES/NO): NO